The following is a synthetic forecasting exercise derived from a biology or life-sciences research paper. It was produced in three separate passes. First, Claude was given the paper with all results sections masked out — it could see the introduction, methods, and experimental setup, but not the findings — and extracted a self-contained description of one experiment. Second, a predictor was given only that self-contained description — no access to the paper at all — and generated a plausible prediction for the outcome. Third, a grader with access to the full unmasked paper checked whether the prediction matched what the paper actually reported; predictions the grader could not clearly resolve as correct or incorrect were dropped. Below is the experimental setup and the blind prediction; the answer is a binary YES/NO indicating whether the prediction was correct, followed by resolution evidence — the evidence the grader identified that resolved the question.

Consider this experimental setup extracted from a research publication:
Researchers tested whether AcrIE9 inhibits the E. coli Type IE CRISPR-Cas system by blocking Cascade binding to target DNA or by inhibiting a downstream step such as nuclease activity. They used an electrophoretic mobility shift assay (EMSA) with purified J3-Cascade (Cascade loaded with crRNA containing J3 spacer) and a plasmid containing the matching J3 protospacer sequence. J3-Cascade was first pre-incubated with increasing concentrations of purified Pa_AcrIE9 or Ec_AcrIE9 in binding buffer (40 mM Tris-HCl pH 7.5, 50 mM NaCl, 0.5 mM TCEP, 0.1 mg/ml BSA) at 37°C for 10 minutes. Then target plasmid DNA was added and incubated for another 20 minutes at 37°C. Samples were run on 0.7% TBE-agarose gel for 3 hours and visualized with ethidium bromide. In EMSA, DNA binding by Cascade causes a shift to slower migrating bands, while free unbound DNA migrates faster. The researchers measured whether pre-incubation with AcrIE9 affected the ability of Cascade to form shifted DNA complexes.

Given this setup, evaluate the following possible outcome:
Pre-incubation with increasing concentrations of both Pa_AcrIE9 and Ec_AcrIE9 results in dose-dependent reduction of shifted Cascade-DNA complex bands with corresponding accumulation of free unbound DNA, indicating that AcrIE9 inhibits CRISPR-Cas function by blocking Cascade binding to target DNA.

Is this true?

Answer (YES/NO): YES